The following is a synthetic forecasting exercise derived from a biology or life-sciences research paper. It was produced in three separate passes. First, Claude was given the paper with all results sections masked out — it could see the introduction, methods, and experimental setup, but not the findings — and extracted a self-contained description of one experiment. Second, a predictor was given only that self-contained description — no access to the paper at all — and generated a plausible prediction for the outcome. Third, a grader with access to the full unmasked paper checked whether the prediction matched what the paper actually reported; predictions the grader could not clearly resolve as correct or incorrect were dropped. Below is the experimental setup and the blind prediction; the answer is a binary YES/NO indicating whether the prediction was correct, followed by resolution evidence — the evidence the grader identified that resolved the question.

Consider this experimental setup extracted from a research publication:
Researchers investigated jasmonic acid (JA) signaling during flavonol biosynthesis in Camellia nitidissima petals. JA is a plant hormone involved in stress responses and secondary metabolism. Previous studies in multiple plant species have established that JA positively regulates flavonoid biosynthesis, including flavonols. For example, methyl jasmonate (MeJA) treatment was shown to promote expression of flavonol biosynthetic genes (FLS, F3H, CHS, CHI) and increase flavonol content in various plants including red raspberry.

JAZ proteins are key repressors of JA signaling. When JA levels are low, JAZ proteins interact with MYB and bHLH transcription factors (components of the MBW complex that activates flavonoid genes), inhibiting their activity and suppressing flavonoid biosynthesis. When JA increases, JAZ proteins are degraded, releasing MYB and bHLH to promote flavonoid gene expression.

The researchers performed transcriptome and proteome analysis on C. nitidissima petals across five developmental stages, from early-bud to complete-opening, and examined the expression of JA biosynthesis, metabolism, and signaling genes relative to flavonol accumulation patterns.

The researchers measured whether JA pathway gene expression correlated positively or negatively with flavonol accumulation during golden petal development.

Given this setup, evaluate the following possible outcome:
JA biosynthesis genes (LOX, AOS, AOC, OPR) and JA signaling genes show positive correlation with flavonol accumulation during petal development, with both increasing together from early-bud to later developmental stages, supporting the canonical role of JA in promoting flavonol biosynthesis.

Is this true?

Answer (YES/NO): NO